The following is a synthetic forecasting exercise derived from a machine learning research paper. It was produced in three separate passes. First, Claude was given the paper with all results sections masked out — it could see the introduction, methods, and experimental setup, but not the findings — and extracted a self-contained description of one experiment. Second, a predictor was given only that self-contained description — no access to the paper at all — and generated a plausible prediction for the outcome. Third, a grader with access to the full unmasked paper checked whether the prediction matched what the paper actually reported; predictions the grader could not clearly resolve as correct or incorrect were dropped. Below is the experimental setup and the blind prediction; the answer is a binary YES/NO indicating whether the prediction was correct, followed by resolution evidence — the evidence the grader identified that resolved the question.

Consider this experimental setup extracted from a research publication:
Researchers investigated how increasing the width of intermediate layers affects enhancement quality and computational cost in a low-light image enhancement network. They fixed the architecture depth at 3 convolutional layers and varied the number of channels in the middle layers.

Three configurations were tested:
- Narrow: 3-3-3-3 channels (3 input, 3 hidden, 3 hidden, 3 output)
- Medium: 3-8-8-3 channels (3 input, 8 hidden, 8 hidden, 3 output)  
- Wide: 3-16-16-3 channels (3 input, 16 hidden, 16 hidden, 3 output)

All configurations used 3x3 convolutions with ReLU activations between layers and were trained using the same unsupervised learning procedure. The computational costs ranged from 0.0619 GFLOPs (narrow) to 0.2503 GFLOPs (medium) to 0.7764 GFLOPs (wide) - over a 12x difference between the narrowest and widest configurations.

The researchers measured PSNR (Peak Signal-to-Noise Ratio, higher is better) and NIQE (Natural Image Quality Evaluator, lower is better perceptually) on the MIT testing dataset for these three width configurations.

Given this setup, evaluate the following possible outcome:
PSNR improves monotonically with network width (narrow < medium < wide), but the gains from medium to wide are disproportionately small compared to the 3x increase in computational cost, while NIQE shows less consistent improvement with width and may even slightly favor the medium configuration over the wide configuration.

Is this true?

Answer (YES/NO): NO